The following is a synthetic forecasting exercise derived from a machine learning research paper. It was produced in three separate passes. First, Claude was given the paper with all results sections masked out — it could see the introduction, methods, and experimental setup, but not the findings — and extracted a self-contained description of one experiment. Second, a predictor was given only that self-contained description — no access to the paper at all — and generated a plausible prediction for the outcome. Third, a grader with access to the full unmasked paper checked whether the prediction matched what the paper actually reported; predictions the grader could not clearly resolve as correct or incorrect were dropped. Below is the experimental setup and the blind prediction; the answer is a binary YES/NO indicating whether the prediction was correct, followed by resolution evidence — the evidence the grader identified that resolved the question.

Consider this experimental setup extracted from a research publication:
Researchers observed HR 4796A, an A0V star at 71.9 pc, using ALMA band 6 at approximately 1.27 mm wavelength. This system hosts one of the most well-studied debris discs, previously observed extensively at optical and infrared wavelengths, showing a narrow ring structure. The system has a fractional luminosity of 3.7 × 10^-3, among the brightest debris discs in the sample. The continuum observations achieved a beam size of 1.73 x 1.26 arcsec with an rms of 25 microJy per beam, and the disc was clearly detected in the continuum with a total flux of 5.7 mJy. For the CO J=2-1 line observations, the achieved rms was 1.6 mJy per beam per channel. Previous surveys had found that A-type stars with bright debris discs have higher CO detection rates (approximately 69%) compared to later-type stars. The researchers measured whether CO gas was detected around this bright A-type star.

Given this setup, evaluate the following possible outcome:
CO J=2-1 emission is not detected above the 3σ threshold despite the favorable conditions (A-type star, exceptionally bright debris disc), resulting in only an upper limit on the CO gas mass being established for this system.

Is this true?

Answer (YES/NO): YES